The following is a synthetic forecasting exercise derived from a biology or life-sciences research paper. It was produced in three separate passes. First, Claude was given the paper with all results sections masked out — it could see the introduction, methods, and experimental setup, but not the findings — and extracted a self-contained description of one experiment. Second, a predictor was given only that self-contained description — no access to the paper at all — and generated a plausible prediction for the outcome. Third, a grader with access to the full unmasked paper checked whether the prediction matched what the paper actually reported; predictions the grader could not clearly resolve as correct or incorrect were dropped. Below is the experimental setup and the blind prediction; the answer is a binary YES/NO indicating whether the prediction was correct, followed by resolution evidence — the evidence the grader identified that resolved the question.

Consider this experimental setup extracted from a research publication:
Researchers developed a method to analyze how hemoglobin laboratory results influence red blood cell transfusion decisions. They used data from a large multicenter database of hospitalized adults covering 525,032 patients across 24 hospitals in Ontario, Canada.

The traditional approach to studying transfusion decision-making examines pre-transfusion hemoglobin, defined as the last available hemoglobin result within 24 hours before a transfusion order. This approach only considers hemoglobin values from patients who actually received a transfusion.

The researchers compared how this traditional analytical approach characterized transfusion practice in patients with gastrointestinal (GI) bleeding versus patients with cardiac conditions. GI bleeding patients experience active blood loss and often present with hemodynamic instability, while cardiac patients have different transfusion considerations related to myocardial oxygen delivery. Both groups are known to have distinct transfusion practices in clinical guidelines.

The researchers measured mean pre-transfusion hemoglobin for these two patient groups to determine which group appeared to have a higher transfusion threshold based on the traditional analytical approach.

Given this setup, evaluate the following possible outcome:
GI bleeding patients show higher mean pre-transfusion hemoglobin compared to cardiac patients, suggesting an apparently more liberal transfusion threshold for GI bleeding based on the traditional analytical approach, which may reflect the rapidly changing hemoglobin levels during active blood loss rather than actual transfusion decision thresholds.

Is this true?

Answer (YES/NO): NO